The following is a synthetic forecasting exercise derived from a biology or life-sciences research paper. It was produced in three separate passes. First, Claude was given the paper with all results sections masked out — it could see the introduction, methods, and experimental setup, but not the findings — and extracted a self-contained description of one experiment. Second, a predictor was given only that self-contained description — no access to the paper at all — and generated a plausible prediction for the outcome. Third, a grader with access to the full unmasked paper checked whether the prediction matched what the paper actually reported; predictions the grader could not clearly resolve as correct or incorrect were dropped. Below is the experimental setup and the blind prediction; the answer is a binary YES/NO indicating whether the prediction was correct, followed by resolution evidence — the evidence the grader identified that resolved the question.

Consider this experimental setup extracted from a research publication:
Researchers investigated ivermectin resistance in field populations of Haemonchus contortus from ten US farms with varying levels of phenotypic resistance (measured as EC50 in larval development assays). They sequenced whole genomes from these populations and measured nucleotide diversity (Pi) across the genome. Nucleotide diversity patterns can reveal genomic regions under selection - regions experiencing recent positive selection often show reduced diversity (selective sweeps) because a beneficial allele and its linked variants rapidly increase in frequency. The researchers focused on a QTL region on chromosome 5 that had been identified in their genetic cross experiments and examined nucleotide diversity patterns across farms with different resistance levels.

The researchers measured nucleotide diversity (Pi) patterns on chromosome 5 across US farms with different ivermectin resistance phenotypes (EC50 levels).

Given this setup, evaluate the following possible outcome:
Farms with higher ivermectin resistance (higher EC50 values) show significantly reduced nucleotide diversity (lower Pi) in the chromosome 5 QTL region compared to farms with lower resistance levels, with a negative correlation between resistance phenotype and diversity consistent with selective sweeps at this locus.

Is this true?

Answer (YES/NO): YES